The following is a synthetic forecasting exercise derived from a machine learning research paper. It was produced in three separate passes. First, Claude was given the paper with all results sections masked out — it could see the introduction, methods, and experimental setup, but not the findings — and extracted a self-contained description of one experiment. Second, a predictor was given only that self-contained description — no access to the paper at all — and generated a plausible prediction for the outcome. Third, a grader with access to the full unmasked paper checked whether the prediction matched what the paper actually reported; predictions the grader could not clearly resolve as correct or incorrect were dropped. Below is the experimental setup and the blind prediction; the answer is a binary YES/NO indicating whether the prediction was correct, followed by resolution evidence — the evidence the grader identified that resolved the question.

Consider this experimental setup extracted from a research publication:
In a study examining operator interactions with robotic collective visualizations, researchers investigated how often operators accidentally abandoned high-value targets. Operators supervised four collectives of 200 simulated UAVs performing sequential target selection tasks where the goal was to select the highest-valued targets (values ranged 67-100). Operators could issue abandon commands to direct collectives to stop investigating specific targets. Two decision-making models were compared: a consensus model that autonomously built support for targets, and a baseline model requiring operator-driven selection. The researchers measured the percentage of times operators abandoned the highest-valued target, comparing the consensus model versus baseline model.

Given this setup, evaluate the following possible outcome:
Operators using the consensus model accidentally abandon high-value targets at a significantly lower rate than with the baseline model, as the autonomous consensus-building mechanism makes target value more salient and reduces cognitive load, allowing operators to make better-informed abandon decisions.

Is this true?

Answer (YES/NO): NO